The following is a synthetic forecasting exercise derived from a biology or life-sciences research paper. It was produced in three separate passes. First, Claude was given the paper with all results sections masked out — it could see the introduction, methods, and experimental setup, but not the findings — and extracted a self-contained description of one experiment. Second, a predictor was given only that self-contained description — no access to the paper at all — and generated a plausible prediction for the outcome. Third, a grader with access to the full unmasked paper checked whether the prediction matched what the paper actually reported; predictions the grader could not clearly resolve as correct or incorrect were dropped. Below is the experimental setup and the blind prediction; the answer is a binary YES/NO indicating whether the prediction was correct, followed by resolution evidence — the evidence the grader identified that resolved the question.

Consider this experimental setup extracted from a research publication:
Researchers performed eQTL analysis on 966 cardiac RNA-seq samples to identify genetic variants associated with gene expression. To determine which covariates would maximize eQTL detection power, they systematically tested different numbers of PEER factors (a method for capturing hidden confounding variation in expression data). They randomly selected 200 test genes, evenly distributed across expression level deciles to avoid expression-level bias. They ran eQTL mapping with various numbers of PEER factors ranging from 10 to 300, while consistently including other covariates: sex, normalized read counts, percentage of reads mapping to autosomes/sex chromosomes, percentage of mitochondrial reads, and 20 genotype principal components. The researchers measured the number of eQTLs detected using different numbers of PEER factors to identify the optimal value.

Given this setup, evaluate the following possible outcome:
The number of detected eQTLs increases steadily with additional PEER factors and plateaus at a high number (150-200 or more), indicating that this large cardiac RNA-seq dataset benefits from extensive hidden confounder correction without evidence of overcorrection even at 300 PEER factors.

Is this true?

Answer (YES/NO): NO